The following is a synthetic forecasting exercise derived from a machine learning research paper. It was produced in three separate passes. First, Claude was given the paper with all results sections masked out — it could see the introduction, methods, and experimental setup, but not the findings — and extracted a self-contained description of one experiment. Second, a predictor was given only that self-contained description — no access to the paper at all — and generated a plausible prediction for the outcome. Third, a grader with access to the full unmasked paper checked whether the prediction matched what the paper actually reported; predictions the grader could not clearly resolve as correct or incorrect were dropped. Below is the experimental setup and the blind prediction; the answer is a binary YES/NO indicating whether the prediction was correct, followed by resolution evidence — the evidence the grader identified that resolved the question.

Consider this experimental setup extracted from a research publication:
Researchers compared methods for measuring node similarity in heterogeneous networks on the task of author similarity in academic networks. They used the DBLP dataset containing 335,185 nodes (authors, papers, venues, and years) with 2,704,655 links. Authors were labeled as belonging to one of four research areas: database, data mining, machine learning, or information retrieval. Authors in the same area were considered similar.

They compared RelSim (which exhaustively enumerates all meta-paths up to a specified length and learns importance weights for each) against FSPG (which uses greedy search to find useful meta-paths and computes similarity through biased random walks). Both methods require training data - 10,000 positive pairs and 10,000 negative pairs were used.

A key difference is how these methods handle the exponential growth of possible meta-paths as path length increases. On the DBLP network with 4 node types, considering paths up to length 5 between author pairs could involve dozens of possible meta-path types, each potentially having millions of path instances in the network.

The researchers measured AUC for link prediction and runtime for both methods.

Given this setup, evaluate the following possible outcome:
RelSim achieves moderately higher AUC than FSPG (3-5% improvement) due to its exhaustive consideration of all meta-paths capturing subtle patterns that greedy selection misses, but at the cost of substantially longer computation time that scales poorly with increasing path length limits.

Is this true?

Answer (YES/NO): NO